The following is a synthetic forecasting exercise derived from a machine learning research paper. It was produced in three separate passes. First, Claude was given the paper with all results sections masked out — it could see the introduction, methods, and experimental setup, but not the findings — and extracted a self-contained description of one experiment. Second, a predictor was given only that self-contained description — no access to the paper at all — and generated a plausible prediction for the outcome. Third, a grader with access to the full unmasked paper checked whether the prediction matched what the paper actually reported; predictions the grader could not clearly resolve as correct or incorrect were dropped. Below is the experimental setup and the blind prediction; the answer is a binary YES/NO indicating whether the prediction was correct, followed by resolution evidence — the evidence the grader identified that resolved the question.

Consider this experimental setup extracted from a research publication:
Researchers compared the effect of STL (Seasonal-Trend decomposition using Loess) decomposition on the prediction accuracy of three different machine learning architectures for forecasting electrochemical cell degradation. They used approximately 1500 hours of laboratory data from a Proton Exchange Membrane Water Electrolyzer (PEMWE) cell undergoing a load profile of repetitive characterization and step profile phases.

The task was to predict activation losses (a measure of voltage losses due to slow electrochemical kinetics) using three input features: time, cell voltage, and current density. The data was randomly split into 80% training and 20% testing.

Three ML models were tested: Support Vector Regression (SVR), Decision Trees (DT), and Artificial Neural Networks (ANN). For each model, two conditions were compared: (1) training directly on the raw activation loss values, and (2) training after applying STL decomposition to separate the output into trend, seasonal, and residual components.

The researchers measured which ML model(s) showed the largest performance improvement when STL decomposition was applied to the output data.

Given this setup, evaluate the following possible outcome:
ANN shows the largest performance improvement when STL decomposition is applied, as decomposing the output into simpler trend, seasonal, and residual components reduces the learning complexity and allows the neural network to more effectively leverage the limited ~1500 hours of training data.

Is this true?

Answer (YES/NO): YES